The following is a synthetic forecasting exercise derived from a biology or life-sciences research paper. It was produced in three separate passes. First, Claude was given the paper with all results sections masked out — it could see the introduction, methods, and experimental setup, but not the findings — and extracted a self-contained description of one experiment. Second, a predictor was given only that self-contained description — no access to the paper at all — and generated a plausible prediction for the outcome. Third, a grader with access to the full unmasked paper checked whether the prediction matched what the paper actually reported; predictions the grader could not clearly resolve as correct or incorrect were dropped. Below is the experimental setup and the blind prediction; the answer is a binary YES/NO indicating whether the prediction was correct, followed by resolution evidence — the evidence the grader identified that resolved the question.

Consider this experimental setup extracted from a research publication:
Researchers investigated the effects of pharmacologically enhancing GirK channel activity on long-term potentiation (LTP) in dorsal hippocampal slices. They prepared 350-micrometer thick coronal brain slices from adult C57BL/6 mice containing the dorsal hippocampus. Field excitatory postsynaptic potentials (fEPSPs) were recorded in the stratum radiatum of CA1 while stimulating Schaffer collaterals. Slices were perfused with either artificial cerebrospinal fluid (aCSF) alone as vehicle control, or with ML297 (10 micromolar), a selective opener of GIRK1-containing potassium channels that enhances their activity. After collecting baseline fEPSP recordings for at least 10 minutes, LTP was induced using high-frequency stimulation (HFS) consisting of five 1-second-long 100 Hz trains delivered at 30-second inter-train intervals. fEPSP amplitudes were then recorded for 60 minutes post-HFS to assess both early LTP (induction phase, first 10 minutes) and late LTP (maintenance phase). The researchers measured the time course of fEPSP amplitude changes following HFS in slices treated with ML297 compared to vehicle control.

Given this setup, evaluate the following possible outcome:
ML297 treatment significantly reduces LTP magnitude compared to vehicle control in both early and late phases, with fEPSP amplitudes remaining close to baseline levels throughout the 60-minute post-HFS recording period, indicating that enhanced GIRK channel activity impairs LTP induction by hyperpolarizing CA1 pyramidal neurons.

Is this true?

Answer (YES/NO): NO